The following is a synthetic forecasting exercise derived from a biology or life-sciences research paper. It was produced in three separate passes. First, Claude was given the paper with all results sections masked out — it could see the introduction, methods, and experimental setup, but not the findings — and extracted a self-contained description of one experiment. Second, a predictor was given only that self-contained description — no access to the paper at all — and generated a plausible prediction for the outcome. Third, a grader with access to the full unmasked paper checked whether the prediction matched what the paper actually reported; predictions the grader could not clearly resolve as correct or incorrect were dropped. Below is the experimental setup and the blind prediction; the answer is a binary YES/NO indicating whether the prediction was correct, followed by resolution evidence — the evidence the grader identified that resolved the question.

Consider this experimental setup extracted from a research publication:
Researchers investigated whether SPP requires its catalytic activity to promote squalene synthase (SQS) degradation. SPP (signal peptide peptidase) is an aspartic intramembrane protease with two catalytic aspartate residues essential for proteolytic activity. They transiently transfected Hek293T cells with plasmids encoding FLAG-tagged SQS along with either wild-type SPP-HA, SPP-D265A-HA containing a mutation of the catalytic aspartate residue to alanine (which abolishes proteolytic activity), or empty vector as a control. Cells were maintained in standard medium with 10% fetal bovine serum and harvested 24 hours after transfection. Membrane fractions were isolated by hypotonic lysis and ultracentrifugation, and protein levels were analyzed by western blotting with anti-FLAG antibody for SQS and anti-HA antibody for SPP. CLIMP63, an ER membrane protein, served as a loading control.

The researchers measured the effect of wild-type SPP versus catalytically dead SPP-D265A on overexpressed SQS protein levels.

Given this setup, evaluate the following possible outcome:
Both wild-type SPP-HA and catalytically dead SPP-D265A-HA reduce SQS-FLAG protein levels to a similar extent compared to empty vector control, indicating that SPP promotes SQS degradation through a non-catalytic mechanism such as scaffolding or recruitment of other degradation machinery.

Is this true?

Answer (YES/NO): NO